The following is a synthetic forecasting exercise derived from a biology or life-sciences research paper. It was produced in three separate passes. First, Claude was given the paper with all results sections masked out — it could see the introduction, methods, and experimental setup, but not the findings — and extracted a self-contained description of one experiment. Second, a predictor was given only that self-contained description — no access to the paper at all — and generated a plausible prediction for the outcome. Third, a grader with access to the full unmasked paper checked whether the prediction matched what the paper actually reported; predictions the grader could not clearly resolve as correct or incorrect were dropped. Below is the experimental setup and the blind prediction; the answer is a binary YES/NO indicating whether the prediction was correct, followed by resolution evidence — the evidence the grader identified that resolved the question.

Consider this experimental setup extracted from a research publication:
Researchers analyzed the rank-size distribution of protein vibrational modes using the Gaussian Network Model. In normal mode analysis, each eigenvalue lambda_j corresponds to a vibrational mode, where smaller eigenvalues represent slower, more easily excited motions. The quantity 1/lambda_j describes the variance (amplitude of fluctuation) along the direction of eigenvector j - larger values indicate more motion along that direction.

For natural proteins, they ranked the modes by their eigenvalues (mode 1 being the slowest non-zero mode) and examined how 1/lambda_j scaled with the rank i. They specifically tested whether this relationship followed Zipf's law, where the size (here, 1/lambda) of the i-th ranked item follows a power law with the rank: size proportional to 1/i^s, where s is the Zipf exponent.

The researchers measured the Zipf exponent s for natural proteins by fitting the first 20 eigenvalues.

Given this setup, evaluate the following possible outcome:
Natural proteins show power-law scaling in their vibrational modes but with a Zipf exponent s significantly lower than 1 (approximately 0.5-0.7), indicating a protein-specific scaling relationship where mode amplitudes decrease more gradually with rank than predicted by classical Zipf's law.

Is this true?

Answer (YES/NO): NO